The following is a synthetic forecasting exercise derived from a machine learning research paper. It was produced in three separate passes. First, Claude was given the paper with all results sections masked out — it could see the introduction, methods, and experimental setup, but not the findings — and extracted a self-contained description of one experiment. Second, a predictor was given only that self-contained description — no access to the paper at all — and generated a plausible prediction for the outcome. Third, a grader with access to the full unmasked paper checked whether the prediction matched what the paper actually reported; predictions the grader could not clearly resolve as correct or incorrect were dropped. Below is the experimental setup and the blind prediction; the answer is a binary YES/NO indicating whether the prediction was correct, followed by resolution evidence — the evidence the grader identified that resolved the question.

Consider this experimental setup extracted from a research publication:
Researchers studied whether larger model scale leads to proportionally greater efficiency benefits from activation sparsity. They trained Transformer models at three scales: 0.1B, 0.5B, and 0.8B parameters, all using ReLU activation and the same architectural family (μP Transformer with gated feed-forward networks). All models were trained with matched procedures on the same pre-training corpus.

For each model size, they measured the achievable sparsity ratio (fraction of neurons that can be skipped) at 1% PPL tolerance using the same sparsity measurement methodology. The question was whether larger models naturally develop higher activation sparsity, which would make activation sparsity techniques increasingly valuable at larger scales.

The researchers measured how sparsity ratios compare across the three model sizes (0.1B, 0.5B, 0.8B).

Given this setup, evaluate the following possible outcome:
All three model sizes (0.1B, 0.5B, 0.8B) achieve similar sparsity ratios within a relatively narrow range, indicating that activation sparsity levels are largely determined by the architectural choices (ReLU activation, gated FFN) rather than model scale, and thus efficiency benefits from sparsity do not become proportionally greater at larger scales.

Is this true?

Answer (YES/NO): YES